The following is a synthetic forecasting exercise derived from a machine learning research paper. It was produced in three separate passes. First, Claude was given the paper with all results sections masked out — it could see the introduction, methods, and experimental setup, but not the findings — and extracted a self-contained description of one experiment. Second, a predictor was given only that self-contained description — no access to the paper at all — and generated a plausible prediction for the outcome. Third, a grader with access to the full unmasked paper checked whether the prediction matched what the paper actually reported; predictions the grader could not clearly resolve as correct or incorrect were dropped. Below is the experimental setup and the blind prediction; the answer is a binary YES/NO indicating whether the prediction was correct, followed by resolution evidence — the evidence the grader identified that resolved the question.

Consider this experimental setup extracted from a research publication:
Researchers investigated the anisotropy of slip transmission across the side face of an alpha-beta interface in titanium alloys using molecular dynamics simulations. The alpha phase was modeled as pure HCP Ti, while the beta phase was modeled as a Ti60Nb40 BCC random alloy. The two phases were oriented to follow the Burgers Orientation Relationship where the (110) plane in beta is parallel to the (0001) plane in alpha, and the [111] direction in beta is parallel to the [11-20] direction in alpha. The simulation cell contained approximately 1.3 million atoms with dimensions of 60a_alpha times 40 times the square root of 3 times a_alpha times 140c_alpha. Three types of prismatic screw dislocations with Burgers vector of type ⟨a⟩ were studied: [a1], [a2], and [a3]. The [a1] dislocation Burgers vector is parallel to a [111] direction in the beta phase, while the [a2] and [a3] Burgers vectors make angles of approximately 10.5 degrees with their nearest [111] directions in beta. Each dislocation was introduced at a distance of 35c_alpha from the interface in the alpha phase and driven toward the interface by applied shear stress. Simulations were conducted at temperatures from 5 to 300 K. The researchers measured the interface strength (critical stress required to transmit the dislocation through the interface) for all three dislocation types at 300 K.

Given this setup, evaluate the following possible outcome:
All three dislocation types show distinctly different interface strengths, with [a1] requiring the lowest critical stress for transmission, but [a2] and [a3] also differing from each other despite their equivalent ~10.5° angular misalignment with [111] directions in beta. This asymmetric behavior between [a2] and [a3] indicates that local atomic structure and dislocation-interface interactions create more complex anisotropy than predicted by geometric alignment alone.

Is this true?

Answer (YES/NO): NO